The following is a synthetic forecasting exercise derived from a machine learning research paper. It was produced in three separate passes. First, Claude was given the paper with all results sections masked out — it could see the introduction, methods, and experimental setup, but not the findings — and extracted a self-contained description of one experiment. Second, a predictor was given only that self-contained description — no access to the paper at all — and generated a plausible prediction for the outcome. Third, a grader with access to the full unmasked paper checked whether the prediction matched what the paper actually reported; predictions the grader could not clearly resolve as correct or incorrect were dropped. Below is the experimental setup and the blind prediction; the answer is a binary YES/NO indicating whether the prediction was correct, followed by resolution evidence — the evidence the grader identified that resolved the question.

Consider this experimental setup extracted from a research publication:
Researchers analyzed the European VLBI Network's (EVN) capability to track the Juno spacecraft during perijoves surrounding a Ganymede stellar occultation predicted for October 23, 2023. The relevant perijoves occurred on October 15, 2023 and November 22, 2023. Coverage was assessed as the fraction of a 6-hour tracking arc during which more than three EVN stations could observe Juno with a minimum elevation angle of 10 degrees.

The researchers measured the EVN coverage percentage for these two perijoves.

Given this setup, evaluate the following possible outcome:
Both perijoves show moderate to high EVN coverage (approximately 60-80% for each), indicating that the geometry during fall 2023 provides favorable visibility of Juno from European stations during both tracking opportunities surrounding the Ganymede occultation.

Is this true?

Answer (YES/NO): NO